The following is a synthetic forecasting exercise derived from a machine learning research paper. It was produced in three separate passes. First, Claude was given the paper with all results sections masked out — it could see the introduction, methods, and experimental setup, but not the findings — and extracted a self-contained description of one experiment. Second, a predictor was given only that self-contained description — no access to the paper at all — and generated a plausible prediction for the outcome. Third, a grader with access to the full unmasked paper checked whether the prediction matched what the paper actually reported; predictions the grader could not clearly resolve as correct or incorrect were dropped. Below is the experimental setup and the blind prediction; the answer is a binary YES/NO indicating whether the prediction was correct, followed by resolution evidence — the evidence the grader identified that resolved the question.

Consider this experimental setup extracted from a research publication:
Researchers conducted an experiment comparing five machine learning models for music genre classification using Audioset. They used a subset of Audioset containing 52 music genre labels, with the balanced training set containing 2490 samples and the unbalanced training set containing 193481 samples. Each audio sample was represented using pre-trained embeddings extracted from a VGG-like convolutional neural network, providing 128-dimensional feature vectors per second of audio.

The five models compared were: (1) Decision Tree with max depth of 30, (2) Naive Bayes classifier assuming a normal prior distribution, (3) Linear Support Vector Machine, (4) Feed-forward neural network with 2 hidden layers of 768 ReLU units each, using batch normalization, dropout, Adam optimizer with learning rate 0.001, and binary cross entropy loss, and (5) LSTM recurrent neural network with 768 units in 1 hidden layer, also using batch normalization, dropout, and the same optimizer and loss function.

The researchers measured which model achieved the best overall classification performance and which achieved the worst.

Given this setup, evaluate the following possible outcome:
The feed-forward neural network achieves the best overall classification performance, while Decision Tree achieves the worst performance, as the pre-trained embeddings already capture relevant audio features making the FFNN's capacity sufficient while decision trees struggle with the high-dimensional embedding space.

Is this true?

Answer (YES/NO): YES